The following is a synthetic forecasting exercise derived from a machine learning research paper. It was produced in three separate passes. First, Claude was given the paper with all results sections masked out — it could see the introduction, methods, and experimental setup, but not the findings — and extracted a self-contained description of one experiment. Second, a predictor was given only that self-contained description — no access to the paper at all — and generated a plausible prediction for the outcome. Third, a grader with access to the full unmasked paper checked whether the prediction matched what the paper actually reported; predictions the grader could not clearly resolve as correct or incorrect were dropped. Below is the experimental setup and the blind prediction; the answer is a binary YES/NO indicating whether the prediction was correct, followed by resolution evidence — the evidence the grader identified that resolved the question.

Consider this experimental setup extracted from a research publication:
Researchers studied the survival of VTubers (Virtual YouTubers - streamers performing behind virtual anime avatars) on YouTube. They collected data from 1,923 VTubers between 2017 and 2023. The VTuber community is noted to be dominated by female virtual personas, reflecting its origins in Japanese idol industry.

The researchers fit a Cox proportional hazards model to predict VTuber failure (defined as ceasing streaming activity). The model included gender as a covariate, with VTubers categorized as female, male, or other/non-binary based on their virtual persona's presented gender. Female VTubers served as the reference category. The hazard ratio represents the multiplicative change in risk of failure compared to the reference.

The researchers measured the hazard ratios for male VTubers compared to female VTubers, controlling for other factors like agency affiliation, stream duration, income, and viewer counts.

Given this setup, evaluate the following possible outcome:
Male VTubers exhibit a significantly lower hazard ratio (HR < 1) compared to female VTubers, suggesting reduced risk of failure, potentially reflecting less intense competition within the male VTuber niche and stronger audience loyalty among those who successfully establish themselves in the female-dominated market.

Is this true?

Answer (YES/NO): NO